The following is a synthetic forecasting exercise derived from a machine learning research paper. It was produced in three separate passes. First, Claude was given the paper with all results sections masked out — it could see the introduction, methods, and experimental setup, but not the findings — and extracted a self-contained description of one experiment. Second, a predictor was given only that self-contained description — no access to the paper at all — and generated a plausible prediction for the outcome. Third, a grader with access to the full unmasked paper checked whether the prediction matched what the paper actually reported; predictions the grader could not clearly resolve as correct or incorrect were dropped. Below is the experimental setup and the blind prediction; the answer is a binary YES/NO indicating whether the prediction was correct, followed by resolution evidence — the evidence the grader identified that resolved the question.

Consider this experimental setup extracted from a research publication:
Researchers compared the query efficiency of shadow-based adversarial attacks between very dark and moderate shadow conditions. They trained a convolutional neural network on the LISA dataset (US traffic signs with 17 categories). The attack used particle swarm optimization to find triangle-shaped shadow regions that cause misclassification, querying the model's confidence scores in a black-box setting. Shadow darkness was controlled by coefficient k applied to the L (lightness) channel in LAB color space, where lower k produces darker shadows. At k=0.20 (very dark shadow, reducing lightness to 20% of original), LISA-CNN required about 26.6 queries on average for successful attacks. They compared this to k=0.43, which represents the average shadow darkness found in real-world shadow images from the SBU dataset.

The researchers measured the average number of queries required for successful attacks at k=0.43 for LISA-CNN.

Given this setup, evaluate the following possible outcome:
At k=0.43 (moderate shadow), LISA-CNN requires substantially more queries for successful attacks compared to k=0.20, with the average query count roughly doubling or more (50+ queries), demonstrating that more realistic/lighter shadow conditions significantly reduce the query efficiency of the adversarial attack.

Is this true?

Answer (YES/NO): YES